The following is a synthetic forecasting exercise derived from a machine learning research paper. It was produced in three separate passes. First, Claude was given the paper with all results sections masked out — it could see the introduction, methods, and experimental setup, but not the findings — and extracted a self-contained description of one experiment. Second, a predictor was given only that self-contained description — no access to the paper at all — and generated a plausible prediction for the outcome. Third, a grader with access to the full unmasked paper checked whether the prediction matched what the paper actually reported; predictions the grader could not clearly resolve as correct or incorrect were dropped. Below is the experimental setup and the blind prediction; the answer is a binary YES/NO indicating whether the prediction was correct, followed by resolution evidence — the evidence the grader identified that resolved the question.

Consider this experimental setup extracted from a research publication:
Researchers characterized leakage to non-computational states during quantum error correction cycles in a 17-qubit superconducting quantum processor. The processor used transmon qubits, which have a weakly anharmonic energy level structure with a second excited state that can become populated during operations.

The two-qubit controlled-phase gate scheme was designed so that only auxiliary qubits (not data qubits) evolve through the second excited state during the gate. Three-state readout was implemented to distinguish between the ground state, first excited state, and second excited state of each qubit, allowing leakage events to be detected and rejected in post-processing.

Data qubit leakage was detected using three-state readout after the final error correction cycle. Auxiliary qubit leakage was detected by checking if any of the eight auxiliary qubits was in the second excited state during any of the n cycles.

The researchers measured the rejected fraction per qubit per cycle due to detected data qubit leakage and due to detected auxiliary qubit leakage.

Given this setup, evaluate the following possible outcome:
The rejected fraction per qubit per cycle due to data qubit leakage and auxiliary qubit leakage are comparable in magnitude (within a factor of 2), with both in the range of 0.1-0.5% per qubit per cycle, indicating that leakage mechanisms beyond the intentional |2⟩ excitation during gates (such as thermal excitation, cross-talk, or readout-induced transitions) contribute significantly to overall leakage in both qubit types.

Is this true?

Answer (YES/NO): NO